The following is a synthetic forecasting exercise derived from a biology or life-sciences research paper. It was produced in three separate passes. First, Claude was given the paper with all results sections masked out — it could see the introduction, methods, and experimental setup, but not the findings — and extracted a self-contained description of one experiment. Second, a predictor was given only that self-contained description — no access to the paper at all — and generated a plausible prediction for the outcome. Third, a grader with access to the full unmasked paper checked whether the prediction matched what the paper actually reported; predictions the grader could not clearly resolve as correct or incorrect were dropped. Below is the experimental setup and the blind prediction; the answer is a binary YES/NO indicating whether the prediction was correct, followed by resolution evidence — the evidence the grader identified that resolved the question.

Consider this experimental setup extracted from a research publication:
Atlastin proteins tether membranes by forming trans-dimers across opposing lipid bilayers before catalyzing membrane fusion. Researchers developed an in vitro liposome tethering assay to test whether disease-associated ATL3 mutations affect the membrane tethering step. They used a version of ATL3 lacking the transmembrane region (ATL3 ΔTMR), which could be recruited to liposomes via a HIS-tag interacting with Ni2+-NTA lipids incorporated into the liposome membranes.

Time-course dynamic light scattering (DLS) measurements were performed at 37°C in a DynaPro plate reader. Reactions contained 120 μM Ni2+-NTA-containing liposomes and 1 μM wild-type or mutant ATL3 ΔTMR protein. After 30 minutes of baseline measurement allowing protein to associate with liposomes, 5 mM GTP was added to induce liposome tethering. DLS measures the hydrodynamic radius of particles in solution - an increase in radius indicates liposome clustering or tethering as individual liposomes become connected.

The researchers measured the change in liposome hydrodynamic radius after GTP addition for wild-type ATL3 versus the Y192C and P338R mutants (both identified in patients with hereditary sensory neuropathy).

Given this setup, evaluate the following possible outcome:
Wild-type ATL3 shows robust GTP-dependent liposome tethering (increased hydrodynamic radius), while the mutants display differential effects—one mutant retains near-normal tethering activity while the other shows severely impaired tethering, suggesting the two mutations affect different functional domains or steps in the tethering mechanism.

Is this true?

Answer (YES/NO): NO